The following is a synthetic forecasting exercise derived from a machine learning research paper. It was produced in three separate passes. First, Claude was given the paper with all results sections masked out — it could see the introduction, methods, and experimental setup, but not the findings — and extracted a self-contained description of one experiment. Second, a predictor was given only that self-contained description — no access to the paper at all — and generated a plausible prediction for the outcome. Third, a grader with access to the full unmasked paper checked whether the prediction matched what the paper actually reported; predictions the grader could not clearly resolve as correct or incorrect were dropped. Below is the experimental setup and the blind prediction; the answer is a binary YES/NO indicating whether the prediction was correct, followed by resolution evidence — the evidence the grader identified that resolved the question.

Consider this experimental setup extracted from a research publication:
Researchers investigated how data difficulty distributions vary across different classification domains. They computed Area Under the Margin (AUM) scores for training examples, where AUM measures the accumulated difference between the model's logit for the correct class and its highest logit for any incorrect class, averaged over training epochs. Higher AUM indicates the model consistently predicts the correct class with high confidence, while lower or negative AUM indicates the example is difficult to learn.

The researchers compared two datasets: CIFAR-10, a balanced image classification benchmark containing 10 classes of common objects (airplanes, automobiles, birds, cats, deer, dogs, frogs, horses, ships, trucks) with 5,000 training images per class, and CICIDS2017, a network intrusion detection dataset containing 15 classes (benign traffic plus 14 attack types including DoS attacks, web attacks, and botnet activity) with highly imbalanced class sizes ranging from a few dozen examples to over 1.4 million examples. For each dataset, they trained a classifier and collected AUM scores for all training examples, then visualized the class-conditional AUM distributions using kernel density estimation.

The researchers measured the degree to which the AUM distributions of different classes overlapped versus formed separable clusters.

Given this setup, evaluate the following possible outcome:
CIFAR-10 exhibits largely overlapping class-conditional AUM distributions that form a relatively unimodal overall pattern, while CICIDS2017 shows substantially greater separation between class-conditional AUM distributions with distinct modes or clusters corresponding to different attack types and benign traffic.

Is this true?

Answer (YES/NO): YES